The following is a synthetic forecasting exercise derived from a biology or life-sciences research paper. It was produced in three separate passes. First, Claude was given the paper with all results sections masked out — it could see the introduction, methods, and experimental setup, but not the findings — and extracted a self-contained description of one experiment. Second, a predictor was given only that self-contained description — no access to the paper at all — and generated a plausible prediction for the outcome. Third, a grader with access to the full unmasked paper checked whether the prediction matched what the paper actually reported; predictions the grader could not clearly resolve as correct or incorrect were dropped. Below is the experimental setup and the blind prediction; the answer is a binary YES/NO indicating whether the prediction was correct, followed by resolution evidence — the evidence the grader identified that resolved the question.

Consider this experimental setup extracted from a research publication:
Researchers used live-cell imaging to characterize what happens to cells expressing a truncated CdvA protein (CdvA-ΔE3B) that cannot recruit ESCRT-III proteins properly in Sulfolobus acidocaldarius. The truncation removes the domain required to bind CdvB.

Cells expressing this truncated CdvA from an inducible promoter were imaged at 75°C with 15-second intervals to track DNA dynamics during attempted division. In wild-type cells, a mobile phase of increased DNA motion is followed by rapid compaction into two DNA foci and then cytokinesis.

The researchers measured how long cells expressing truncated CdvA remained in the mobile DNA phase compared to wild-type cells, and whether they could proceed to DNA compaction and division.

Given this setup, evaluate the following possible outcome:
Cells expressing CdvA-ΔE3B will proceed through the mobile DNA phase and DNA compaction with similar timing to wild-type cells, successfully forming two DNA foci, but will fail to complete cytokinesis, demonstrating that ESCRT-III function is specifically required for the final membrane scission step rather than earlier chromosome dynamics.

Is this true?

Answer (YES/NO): NO